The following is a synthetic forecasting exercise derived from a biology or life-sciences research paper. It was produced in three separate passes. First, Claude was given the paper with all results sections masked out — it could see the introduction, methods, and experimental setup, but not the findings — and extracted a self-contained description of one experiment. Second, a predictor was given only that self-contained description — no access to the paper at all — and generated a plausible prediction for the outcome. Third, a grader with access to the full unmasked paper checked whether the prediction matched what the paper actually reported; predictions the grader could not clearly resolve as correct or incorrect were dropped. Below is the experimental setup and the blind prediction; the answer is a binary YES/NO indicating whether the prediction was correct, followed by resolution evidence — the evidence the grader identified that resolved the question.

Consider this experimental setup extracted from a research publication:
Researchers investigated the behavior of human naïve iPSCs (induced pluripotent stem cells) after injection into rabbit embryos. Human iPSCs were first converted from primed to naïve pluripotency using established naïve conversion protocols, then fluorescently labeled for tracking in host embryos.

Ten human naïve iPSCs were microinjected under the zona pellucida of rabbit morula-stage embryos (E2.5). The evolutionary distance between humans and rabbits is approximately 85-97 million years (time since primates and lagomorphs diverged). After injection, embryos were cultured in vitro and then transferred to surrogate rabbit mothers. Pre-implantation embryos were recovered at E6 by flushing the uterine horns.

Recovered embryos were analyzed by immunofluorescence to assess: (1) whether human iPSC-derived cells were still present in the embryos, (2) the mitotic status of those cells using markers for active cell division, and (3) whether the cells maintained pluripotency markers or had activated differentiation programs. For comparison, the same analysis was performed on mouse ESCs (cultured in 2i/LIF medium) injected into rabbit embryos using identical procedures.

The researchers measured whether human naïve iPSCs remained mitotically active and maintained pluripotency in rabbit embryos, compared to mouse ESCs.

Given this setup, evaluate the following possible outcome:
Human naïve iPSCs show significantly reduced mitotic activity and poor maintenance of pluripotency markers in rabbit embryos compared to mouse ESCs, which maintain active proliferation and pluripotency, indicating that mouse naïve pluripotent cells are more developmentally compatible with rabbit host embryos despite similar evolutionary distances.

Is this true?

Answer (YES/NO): YES